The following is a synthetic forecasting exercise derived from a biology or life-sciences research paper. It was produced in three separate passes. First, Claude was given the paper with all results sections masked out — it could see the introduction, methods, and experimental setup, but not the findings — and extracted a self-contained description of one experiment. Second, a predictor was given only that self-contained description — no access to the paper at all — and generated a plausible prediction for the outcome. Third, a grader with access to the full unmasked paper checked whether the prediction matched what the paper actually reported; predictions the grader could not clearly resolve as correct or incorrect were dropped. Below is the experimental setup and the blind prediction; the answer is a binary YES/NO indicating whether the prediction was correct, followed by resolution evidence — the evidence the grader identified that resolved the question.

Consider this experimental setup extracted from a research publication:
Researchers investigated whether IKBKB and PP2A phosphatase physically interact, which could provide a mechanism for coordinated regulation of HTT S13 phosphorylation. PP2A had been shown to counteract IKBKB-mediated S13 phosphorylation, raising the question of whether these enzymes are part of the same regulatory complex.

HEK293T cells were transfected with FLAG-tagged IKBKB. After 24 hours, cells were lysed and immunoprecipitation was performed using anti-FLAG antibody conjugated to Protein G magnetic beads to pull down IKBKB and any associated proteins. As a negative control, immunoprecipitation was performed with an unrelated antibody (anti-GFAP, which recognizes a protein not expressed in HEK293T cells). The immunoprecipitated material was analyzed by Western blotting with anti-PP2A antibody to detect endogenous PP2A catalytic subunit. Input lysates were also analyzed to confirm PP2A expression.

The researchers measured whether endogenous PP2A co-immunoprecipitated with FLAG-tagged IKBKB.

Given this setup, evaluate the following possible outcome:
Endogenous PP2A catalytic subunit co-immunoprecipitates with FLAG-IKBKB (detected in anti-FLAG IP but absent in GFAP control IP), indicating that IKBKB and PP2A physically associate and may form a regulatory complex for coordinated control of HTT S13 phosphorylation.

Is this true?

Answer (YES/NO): YES